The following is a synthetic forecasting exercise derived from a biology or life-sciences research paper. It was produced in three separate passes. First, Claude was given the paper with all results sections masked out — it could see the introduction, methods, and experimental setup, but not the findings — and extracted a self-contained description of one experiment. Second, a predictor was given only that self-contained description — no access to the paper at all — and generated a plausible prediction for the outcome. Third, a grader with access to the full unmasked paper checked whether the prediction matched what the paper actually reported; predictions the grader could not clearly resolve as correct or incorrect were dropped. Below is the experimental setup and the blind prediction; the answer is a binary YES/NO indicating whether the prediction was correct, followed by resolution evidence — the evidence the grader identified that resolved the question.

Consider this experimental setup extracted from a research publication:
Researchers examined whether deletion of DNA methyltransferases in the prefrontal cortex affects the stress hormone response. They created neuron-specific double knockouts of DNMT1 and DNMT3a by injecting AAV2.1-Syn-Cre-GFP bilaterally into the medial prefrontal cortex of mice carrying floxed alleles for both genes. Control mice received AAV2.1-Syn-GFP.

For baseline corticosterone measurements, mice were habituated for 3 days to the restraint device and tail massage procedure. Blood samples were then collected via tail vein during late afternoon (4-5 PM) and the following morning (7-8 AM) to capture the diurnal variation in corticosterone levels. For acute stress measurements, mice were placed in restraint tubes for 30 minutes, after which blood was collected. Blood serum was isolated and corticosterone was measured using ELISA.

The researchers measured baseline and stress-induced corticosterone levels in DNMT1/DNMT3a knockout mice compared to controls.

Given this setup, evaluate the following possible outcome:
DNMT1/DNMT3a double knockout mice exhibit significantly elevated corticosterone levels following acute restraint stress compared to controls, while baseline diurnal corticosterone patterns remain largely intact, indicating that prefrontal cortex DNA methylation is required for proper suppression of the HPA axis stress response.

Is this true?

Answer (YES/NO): NO